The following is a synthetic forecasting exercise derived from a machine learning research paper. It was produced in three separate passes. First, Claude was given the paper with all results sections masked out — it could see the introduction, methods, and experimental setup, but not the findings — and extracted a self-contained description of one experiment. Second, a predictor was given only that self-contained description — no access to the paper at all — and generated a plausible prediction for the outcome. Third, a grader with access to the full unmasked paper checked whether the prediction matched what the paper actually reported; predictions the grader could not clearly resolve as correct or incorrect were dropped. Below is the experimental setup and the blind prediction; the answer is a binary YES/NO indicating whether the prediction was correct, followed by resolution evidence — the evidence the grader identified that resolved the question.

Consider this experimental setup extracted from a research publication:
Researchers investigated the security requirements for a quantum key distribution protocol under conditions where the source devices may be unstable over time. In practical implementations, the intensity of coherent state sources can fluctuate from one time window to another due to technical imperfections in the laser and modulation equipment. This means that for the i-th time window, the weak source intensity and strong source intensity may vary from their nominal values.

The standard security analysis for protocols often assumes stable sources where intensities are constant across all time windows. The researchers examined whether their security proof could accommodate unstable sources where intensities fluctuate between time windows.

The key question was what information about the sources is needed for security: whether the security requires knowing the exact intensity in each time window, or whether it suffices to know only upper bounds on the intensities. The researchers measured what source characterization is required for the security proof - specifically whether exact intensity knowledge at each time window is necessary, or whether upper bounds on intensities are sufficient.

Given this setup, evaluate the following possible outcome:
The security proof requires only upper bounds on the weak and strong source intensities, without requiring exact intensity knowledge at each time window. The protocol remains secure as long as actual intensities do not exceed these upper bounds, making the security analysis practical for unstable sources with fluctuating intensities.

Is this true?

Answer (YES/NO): YES